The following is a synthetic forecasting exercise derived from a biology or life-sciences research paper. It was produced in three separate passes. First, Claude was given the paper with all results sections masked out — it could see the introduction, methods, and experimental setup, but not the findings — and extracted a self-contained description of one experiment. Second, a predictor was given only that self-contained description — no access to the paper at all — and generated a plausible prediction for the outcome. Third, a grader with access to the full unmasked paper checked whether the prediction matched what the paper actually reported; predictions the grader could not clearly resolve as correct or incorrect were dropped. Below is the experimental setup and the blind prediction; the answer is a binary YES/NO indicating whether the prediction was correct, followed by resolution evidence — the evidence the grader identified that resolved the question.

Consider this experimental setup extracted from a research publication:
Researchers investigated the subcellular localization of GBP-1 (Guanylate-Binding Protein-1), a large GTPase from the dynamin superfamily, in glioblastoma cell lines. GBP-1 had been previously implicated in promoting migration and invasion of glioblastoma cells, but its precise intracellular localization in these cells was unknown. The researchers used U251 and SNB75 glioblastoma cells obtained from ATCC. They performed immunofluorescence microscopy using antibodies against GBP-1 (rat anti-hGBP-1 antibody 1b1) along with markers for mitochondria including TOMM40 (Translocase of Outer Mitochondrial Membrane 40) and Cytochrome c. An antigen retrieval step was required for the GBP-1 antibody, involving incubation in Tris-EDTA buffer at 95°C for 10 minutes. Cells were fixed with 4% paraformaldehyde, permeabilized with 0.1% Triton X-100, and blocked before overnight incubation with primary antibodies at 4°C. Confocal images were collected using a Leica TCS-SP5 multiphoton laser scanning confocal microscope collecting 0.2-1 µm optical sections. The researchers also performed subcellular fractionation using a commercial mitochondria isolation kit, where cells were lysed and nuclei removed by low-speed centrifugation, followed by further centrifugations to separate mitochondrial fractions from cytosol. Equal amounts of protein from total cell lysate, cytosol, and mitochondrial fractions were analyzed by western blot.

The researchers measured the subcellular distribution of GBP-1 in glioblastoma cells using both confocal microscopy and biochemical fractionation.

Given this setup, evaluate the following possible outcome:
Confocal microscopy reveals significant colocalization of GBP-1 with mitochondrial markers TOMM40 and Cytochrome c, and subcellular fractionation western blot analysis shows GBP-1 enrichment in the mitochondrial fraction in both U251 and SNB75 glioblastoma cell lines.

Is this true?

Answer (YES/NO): NO